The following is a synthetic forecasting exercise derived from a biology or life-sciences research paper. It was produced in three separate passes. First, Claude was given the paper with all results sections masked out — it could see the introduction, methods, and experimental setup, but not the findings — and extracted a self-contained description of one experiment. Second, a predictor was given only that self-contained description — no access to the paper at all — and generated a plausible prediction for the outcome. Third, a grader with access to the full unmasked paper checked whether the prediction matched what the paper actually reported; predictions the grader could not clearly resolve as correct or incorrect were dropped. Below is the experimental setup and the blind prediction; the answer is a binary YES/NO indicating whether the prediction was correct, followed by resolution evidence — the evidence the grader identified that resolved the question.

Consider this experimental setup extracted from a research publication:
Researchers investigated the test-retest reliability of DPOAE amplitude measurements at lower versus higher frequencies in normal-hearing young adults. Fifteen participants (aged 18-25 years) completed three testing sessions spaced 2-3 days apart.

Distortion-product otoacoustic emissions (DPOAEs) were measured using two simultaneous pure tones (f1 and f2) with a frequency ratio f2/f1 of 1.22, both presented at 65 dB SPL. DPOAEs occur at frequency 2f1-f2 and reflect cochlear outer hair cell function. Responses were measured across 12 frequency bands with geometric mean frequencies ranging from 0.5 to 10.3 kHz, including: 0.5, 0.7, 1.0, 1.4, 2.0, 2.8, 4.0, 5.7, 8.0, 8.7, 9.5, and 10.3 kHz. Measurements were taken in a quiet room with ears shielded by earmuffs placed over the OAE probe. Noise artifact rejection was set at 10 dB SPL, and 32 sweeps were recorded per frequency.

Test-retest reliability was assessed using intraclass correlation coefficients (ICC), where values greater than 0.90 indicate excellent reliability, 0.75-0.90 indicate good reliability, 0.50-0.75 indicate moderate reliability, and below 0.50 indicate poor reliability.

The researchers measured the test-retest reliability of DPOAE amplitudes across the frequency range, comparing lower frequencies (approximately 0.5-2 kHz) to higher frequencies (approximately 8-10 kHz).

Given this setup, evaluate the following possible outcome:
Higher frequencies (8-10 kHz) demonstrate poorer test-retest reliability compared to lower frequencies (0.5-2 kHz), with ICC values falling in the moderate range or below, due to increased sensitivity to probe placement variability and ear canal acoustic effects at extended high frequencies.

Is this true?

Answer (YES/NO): NO